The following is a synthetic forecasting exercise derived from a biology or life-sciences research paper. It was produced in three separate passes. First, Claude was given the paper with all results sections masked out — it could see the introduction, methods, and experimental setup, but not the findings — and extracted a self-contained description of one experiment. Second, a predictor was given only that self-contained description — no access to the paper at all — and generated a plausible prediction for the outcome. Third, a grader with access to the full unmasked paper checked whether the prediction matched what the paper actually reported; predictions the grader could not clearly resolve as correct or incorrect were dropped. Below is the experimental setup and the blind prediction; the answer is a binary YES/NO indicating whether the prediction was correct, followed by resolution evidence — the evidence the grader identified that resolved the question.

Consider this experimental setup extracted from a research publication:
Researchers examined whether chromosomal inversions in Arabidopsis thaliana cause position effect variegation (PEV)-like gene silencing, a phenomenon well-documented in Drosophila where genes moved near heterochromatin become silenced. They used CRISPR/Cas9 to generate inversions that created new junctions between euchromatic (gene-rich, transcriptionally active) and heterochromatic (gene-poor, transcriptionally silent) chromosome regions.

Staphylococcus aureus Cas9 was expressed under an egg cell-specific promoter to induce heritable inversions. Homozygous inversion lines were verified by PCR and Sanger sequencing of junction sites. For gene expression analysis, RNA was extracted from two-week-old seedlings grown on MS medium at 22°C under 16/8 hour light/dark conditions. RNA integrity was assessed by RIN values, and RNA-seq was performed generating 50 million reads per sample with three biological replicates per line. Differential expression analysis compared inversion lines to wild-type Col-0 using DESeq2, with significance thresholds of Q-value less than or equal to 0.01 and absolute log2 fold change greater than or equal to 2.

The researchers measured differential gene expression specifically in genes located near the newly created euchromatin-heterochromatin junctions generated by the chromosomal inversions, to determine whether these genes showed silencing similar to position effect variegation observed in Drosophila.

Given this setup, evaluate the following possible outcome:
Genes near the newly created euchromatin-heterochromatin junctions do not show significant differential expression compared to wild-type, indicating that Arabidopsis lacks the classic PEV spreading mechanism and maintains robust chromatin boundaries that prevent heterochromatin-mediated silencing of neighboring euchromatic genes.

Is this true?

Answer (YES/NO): YES